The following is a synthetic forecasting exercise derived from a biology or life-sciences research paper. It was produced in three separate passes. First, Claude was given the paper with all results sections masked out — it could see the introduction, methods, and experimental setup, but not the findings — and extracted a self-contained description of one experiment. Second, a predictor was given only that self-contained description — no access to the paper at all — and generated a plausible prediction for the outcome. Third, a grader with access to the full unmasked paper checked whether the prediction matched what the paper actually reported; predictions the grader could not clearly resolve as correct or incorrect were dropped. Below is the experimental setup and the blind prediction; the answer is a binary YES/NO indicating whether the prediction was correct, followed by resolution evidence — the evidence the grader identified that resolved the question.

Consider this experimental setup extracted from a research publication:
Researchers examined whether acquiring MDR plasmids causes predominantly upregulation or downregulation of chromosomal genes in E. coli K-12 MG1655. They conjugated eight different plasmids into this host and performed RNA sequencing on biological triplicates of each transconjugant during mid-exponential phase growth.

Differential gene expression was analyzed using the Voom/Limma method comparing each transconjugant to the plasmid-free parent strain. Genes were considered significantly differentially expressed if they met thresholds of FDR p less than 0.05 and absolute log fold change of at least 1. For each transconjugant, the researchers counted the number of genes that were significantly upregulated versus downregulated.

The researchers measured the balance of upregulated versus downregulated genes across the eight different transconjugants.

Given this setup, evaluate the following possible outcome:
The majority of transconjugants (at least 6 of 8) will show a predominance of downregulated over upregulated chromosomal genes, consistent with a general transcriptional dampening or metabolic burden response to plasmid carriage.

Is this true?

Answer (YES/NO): NO